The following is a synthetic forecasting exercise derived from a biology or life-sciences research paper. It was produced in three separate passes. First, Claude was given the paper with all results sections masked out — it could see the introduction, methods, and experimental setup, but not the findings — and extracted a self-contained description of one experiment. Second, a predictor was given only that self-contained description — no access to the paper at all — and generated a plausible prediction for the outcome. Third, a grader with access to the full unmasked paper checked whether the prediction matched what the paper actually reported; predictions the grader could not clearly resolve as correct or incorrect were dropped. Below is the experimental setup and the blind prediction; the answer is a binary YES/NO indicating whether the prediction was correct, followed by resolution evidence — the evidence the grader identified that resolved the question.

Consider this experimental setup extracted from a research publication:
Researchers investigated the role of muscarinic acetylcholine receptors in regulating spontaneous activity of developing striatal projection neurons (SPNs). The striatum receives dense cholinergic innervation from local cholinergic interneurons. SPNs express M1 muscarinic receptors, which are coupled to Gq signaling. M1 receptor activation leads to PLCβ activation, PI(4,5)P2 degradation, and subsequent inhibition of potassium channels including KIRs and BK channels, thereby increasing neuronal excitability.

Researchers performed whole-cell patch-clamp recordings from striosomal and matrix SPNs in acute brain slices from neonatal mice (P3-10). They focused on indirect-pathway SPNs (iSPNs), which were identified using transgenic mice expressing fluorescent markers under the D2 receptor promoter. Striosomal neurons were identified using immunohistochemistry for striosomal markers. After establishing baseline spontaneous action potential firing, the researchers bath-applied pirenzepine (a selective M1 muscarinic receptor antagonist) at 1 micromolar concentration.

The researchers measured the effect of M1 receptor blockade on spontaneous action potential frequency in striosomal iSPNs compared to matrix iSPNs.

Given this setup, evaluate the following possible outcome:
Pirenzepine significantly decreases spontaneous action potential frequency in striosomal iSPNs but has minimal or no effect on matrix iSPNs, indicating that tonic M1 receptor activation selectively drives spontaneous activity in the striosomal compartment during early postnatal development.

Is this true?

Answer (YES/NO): YES